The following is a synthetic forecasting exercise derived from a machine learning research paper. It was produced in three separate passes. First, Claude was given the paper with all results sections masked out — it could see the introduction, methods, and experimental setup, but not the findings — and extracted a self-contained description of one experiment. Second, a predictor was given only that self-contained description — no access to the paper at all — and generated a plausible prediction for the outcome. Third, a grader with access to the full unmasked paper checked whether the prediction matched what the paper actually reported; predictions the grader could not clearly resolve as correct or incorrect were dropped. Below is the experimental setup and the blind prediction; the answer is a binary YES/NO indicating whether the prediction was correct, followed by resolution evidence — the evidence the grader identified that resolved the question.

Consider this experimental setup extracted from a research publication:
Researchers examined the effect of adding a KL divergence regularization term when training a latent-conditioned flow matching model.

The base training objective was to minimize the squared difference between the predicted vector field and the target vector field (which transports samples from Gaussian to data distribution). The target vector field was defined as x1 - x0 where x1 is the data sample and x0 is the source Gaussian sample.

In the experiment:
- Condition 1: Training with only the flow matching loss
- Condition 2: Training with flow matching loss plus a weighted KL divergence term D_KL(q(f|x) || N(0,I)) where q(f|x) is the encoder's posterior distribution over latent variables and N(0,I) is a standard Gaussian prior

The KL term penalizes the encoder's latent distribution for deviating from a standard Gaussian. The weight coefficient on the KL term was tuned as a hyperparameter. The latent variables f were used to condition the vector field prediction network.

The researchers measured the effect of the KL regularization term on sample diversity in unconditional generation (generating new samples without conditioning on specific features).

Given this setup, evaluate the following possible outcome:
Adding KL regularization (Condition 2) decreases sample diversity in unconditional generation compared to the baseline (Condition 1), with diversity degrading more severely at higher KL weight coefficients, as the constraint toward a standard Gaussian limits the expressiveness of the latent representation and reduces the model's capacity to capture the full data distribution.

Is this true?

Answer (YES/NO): NO